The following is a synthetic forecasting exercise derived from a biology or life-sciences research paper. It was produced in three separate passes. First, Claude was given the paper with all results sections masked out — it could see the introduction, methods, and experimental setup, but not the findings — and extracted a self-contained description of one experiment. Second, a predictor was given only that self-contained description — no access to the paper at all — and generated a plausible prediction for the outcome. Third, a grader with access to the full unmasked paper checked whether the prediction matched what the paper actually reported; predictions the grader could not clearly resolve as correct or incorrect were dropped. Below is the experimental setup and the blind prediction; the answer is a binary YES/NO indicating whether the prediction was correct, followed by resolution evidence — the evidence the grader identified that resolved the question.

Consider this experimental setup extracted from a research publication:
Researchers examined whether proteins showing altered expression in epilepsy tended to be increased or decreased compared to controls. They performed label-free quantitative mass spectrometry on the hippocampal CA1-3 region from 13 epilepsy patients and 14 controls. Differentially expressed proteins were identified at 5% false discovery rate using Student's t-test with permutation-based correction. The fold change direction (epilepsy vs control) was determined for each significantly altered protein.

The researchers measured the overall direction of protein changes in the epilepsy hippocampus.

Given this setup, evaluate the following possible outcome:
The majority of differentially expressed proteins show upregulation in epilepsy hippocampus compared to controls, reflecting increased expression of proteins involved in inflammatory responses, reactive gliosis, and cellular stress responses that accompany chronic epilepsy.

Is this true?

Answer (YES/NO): NO